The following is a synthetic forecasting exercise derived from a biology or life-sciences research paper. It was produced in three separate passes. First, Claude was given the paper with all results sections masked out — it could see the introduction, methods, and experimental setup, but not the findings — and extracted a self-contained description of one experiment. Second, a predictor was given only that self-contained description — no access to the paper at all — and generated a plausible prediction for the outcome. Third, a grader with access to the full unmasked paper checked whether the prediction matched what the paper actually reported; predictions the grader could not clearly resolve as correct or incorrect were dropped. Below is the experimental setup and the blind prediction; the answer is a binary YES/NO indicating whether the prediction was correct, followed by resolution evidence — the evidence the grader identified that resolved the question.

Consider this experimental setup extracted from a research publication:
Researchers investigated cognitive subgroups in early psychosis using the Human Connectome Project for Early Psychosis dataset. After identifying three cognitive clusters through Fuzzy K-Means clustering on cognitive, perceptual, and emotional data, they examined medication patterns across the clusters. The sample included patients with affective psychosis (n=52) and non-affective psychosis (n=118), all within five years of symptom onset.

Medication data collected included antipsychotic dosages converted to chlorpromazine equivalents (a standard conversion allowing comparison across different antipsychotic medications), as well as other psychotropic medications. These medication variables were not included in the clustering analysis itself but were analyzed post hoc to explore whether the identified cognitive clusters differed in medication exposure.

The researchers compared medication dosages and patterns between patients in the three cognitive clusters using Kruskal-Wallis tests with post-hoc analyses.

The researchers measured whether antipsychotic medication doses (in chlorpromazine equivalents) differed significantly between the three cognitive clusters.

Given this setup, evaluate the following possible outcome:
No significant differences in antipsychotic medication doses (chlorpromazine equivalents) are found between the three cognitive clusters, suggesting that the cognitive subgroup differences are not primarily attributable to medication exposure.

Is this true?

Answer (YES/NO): NO